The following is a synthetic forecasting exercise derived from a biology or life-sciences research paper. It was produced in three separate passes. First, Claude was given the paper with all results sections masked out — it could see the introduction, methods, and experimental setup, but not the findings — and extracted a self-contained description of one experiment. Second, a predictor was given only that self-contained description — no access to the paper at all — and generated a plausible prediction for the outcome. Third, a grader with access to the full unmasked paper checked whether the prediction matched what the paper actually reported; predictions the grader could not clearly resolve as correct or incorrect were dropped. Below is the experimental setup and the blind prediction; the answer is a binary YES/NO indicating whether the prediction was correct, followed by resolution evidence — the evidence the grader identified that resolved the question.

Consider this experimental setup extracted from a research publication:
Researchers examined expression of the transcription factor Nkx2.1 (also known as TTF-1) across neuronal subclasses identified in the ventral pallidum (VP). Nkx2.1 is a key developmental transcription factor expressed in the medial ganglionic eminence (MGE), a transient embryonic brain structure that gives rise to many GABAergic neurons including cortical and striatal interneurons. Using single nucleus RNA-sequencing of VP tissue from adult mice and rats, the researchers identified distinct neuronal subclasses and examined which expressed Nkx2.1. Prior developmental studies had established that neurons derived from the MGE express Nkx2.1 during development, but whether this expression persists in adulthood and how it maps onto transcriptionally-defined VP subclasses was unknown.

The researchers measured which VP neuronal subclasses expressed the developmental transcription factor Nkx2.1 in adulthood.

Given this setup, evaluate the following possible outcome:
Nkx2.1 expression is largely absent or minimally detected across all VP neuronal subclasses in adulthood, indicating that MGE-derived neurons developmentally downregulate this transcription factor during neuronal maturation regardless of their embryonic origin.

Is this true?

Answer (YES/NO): NO